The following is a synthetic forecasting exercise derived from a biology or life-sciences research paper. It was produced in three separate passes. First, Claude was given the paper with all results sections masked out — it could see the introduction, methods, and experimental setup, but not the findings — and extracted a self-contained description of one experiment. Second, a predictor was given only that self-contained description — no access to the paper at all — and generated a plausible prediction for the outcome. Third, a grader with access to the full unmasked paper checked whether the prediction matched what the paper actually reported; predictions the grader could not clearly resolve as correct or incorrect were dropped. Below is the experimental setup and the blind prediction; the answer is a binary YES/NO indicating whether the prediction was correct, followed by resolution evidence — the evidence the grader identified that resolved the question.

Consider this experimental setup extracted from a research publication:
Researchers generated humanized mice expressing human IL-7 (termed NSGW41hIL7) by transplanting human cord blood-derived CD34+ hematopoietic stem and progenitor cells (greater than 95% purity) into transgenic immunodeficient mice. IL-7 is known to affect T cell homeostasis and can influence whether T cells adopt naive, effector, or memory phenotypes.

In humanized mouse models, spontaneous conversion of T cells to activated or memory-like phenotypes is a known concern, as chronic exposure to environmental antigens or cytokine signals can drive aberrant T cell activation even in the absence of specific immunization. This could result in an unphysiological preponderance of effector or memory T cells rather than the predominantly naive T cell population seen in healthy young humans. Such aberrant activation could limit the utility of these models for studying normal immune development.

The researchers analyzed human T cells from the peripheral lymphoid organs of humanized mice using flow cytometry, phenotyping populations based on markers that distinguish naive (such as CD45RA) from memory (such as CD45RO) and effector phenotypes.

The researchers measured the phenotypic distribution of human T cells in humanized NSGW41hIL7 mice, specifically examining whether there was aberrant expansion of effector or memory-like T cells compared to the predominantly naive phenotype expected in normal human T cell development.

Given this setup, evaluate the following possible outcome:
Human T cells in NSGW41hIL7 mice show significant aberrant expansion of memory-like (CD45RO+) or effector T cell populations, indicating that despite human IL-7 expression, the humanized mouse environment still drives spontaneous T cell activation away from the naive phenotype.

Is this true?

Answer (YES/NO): NO